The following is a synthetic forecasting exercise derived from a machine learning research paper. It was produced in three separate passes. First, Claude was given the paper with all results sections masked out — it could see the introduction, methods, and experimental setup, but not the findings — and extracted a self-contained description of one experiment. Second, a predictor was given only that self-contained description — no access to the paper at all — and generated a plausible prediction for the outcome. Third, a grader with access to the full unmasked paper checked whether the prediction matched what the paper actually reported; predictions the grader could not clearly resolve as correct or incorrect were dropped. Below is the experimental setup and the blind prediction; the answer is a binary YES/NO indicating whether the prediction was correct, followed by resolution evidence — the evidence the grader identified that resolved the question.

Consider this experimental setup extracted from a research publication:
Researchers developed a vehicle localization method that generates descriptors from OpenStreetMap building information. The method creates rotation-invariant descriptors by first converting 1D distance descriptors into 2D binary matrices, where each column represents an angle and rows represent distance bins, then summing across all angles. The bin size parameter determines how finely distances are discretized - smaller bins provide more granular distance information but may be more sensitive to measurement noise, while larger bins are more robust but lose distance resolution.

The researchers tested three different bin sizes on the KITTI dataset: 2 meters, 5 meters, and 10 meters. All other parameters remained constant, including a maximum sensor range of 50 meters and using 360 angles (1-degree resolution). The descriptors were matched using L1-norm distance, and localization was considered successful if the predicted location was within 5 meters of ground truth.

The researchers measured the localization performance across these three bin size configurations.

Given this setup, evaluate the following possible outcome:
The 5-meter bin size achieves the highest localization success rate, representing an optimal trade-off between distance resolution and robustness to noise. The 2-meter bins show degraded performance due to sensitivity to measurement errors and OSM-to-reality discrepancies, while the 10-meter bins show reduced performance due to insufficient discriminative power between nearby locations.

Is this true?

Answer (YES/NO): YES